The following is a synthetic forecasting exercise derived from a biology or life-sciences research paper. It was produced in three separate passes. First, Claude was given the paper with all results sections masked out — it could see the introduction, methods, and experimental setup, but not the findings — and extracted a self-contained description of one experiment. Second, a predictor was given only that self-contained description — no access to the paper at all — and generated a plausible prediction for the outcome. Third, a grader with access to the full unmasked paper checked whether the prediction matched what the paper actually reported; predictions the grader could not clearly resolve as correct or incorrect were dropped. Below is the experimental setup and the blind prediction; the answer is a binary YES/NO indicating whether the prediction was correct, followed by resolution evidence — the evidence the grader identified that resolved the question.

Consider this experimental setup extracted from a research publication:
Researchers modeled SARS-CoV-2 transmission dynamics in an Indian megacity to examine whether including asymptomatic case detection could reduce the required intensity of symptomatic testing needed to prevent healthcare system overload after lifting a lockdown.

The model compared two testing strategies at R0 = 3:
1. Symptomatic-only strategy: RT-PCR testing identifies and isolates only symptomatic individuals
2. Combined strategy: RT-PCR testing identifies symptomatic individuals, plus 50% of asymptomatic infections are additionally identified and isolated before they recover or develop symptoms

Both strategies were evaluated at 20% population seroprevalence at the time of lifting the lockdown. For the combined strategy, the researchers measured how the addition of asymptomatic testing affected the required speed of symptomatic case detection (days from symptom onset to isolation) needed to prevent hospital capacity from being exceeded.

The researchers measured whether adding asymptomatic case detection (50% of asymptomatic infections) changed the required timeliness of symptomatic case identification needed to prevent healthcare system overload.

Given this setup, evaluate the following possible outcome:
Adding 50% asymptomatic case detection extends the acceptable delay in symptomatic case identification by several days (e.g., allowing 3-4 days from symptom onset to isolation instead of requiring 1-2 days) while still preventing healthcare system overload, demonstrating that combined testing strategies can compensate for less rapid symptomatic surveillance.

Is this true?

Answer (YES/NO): NO